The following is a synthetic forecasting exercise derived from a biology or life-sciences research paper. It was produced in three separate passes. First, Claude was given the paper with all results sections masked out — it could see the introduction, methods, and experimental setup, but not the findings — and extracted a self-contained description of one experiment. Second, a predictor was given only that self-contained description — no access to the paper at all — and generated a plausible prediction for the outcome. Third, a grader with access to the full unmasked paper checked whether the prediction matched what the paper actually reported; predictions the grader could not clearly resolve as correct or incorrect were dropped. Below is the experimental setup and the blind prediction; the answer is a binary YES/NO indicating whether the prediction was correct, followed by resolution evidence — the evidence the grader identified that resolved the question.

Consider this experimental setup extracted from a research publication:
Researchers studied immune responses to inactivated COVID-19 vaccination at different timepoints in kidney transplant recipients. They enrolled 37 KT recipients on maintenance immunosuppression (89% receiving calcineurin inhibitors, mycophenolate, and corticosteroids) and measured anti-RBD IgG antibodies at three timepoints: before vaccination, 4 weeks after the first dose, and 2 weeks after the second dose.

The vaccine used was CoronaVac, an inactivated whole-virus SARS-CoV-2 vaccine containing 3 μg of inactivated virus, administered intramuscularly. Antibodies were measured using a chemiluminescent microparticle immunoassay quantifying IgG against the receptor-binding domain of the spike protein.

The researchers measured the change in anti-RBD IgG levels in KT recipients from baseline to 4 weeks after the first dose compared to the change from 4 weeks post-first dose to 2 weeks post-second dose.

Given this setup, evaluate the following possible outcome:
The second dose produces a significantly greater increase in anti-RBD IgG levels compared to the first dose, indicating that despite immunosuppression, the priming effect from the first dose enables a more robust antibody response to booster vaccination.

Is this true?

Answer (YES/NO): NO